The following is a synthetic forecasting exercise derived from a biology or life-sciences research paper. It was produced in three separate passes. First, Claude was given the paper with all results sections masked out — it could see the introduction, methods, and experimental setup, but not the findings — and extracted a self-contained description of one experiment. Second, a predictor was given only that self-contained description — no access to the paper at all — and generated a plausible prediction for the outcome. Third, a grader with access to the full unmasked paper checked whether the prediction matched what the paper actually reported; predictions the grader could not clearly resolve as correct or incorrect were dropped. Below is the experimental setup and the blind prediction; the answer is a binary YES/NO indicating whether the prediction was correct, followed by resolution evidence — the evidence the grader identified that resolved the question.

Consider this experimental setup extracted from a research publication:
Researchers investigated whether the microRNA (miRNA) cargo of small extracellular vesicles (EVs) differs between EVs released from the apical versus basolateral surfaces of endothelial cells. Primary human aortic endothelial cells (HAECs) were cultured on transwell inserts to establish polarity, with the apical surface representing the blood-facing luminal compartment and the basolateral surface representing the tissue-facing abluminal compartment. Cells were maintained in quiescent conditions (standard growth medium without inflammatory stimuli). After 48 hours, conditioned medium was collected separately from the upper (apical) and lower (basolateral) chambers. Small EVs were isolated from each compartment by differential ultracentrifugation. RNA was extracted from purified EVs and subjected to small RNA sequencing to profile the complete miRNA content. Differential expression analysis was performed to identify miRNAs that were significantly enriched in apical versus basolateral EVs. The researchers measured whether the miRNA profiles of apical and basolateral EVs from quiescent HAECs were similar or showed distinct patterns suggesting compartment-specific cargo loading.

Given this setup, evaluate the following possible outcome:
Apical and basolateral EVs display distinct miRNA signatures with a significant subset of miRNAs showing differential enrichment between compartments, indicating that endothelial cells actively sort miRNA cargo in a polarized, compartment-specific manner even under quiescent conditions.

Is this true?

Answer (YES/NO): YES